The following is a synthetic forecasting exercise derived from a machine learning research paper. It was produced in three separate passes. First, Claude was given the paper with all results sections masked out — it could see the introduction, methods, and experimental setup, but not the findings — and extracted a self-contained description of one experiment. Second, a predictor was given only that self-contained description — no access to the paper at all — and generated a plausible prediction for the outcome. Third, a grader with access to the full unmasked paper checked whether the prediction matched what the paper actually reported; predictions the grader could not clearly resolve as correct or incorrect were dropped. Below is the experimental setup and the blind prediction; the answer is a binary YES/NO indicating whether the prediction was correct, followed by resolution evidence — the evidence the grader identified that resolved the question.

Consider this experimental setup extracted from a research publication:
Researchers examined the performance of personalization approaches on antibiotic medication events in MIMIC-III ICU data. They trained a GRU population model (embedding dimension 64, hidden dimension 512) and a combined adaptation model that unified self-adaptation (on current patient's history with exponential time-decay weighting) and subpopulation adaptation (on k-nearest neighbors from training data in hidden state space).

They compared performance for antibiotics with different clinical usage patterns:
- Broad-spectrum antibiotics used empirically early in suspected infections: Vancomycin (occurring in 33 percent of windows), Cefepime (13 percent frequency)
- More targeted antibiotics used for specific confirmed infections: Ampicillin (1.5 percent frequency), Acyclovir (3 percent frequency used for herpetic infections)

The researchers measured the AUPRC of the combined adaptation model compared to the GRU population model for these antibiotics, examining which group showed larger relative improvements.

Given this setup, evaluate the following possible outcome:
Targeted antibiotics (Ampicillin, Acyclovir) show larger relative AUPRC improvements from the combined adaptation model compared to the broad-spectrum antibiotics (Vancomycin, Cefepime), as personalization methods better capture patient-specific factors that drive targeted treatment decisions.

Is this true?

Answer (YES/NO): YES